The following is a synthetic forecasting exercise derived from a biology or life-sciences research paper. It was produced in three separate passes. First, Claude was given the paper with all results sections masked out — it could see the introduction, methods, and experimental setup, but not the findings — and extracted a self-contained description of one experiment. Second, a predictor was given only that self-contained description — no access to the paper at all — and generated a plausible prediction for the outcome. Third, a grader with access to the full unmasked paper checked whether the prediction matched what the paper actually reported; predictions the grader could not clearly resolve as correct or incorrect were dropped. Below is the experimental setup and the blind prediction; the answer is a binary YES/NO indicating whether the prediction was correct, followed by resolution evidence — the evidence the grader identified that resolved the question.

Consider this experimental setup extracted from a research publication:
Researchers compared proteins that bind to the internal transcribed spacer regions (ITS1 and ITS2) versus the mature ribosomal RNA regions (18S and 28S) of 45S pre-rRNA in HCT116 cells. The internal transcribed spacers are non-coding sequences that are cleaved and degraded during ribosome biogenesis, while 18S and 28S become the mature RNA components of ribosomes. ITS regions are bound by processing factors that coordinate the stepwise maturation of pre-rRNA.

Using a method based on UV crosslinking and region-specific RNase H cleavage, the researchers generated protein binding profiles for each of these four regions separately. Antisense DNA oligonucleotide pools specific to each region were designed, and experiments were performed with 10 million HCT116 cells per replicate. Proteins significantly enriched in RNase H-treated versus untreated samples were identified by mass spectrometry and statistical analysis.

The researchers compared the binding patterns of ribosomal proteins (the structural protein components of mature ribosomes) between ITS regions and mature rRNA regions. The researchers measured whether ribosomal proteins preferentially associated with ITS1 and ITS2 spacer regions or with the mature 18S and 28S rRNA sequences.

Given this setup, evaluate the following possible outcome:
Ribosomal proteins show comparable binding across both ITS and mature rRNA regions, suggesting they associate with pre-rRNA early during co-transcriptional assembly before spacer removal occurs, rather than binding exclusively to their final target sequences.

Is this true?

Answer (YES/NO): NO